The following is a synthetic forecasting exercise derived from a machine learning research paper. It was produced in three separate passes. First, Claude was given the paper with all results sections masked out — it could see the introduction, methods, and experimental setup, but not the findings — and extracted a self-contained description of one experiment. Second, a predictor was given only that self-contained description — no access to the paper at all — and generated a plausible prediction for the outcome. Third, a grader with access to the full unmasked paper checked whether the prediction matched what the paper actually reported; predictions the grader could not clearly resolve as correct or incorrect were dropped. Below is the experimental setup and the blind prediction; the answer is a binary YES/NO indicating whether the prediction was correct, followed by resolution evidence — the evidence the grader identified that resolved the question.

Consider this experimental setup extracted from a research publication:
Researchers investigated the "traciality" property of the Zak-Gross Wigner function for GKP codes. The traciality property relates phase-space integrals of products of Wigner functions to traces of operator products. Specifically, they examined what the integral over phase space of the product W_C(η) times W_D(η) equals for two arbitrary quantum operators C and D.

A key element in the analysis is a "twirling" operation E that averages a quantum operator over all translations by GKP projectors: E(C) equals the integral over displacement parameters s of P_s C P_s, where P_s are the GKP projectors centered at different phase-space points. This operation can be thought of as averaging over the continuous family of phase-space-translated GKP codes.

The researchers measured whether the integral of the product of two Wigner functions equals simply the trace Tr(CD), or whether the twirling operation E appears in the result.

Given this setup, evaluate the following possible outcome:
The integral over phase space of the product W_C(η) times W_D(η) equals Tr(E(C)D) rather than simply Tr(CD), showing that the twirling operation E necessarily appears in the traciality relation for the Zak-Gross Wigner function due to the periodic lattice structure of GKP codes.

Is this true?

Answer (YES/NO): YES